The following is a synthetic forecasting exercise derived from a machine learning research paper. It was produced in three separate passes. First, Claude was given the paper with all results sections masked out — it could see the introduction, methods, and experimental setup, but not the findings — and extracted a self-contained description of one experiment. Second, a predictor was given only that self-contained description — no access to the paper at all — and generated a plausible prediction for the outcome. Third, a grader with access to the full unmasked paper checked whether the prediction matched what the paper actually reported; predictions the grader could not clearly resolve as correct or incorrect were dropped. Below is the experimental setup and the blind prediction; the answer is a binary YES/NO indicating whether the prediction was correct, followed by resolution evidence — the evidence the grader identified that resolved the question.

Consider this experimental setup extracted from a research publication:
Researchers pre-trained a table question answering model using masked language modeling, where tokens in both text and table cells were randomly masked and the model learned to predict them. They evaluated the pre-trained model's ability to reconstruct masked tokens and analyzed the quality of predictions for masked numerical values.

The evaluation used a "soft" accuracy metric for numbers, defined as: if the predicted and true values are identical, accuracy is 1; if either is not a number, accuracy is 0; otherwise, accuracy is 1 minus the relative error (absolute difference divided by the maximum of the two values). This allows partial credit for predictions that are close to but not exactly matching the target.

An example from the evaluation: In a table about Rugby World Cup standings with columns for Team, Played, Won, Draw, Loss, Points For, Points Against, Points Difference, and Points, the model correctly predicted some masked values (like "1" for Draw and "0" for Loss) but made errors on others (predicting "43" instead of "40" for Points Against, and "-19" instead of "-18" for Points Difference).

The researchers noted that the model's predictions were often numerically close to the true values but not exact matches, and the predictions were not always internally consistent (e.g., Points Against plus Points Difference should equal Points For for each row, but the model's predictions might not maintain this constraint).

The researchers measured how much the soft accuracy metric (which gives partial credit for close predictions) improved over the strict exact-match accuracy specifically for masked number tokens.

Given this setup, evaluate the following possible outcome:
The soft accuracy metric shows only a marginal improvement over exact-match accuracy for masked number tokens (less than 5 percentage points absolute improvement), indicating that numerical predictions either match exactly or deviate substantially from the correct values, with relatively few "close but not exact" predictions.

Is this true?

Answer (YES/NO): NO